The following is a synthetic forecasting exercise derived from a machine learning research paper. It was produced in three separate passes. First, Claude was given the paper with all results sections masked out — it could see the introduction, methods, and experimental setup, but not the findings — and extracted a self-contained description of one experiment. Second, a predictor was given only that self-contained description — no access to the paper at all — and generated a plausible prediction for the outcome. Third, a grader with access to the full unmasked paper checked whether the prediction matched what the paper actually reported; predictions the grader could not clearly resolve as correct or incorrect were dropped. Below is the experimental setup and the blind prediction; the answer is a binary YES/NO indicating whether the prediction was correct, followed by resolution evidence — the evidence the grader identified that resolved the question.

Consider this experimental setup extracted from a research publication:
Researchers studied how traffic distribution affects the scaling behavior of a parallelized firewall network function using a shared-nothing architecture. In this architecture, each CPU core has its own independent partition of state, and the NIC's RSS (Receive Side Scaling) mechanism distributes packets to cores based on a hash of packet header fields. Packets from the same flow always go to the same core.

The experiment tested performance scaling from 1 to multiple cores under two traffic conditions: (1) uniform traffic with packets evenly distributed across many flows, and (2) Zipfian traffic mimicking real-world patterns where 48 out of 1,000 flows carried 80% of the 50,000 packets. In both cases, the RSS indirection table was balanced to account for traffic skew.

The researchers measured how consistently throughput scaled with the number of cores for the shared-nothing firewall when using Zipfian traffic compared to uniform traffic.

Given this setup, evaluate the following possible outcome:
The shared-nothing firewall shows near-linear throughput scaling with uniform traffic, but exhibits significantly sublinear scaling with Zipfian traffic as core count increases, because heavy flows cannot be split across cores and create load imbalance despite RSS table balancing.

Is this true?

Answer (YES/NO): NO